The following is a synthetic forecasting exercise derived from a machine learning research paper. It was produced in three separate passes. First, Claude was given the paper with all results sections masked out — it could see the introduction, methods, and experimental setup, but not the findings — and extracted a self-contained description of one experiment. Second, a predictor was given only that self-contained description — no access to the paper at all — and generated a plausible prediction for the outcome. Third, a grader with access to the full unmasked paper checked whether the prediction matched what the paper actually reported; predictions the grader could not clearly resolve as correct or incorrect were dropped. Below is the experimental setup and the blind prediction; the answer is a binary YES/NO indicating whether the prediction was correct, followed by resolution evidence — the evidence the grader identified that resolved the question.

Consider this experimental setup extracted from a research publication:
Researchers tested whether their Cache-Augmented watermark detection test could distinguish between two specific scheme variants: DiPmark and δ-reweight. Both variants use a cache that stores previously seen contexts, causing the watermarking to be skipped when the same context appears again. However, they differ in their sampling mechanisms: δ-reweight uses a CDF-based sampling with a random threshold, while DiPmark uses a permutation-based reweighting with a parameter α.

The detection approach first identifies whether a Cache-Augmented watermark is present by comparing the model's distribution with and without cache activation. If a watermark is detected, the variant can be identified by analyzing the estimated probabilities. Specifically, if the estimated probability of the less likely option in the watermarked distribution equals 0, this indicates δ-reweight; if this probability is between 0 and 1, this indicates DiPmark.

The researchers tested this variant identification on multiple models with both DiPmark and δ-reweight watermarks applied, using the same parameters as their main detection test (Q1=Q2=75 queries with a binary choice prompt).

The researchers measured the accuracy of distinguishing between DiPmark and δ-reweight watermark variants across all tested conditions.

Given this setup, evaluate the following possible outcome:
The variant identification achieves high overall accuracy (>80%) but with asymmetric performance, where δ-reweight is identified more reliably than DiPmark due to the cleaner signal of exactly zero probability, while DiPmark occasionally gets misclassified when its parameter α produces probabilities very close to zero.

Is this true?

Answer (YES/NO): NO